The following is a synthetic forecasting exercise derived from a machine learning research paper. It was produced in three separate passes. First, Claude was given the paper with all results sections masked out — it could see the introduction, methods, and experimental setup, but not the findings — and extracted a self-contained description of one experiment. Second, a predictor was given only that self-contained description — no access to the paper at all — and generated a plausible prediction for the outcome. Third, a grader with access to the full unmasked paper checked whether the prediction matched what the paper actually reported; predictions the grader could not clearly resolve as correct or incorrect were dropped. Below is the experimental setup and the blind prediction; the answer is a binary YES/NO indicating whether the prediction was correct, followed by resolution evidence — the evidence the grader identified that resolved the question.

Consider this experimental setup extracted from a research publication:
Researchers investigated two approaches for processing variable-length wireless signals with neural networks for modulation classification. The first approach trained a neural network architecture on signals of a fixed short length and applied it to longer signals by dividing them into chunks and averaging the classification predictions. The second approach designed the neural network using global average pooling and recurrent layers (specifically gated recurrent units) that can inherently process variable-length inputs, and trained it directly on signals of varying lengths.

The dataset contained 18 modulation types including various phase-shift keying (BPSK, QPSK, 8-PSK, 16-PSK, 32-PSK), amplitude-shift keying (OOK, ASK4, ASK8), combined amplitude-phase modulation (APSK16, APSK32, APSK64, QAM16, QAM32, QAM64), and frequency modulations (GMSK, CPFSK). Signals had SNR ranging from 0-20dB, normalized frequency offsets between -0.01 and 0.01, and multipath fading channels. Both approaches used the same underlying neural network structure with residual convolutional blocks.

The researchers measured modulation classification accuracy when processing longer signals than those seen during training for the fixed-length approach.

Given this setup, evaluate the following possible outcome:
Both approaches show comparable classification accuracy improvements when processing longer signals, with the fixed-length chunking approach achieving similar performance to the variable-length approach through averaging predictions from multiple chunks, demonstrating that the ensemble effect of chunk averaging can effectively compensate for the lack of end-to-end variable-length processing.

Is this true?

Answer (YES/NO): NO